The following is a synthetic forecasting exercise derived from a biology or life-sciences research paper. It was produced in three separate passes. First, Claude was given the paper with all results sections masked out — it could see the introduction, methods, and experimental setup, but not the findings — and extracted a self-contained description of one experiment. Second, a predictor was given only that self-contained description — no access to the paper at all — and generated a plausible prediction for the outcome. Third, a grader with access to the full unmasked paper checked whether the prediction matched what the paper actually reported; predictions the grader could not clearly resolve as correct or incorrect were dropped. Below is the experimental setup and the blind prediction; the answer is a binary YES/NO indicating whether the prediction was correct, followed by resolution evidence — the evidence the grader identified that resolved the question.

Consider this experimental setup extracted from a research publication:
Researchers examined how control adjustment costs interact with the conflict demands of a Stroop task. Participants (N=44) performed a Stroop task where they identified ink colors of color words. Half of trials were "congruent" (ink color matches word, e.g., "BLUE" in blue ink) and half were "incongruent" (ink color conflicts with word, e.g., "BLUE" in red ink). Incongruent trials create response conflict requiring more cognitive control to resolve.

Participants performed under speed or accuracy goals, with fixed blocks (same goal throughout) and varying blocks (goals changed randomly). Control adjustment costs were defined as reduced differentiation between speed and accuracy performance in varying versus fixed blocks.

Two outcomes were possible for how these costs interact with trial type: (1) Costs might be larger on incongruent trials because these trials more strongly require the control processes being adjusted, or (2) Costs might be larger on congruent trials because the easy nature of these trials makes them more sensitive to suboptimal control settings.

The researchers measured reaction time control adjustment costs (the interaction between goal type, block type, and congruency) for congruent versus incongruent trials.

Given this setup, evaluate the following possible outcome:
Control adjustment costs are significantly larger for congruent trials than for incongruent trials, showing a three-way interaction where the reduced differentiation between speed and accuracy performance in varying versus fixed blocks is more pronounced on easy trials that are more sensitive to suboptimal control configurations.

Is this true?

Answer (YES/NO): NO